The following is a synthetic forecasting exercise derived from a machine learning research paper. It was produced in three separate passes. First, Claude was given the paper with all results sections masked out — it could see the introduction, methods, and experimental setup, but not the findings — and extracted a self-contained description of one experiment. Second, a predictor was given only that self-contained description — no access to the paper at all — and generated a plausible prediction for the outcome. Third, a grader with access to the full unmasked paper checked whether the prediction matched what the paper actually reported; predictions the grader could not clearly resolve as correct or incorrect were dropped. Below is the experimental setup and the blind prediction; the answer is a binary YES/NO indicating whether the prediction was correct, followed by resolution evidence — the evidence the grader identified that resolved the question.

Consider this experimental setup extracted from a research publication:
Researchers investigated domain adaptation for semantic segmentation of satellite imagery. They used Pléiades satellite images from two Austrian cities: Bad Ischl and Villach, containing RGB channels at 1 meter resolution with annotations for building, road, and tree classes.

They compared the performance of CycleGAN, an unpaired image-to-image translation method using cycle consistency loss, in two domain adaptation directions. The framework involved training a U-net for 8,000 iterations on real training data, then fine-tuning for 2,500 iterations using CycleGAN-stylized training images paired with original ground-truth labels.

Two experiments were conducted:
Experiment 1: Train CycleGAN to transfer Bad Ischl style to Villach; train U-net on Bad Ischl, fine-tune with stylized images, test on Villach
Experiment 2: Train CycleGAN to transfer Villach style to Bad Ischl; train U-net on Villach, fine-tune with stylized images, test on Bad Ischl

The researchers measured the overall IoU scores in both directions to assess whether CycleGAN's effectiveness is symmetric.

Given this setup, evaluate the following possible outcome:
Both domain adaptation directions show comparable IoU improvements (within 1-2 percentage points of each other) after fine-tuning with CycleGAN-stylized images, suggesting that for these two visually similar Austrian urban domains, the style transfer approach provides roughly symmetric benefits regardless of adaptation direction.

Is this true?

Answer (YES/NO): NO